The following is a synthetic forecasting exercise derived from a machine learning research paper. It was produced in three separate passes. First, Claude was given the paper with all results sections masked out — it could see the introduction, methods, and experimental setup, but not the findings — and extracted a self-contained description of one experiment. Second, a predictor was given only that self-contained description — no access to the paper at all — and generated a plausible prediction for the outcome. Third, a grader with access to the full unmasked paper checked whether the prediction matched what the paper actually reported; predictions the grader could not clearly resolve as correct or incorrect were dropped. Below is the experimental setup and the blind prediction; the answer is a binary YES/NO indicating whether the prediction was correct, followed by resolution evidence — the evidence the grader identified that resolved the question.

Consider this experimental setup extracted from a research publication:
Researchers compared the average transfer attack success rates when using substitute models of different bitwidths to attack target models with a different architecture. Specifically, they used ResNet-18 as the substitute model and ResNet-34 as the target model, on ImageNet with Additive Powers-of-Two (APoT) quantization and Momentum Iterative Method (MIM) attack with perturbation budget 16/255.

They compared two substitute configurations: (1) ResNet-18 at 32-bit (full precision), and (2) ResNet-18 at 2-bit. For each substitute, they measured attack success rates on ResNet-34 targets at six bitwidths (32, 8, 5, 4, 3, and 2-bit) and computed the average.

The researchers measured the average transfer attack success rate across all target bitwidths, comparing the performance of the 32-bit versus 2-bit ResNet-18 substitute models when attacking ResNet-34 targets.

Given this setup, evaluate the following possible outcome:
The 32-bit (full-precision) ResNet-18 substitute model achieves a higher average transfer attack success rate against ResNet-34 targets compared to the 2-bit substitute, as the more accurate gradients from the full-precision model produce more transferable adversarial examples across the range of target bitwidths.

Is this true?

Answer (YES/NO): NO